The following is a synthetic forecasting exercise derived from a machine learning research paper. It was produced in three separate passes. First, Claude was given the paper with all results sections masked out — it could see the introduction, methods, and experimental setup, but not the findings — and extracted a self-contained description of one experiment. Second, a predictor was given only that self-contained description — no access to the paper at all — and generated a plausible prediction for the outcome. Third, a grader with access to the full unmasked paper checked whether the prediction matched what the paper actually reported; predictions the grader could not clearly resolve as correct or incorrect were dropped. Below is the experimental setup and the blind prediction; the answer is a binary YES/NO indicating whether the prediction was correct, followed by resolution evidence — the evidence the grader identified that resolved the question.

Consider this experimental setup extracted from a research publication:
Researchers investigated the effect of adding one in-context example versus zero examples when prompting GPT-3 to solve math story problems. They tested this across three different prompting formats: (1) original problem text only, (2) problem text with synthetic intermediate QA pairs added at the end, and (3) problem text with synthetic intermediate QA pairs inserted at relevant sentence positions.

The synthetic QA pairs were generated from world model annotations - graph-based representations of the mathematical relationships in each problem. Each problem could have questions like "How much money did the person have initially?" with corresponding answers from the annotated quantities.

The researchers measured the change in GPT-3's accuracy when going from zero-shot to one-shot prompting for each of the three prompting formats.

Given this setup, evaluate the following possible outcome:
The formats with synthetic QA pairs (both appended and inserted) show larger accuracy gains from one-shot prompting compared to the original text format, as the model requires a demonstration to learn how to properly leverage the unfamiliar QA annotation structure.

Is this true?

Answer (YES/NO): NO